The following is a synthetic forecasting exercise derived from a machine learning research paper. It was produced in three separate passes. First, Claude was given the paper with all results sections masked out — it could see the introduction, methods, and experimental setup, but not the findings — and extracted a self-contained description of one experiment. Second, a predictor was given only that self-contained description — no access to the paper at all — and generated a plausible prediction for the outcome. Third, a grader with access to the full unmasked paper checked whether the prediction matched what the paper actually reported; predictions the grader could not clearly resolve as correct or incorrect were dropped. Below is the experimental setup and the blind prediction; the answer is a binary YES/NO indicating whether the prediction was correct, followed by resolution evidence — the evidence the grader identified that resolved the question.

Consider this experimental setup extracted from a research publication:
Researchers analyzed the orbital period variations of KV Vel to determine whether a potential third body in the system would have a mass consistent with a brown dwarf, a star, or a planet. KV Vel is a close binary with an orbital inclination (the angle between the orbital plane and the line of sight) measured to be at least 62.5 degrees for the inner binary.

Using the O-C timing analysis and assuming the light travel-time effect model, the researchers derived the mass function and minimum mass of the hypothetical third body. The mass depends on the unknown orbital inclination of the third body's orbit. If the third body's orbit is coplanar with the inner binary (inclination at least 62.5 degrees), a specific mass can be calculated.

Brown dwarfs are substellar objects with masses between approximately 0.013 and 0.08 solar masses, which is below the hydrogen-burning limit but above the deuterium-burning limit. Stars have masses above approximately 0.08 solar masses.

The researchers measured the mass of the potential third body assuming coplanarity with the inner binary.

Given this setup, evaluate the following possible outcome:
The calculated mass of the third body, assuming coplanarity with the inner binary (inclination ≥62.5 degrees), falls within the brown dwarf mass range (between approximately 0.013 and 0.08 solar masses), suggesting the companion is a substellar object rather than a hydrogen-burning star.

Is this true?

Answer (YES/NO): YES